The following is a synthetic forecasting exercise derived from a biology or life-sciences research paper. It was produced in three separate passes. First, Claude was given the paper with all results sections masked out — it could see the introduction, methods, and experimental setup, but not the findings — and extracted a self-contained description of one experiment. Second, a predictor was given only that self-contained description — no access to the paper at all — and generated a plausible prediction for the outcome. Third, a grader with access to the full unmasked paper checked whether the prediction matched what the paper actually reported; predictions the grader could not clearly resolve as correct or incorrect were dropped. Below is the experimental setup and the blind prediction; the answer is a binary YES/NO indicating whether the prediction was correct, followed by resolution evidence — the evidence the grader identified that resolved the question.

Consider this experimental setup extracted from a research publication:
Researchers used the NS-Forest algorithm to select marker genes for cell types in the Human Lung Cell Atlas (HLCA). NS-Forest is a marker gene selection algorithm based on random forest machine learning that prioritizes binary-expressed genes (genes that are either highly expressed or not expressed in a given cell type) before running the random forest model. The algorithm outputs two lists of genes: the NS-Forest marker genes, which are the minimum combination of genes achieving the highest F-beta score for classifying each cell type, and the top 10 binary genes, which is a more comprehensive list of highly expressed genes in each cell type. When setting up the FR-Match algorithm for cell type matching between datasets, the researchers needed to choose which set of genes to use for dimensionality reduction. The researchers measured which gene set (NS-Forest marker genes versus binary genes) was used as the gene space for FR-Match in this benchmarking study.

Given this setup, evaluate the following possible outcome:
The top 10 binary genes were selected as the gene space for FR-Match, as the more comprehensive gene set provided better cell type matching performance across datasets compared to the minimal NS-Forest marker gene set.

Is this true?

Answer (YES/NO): YES